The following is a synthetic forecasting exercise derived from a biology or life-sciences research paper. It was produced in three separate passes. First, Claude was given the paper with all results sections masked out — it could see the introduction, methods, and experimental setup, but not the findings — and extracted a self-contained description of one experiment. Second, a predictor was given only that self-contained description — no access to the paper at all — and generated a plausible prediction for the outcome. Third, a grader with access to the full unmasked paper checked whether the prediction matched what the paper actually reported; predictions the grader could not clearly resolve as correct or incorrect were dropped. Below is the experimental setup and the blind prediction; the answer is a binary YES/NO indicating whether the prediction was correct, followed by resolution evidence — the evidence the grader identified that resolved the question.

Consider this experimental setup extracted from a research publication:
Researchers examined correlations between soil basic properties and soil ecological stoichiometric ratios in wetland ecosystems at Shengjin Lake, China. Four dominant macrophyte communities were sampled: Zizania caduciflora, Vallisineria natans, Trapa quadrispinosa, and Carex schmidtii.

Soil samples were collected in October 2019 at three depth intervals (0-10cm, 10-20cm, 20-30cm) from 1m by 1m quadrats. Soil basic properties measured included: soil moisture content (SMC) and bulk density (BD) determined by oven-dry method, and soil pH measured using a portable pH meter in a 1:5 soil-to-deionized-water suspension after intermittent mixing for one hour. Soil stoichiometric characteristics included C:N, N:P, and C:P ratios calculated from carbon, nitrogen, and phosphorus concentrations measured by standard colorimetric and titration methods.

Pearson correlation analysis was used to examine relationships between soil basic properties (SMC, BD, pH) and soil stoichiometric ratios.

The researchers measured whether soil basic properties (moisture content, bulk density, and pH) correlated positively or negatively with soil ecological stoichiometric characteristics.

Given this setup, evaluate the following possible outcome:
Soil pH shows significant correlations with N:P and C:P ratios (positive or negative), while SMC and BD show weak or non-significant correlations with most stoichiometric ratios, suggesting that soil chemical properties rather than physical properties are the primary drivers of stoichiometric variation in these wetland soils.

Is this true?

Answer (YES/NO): NO